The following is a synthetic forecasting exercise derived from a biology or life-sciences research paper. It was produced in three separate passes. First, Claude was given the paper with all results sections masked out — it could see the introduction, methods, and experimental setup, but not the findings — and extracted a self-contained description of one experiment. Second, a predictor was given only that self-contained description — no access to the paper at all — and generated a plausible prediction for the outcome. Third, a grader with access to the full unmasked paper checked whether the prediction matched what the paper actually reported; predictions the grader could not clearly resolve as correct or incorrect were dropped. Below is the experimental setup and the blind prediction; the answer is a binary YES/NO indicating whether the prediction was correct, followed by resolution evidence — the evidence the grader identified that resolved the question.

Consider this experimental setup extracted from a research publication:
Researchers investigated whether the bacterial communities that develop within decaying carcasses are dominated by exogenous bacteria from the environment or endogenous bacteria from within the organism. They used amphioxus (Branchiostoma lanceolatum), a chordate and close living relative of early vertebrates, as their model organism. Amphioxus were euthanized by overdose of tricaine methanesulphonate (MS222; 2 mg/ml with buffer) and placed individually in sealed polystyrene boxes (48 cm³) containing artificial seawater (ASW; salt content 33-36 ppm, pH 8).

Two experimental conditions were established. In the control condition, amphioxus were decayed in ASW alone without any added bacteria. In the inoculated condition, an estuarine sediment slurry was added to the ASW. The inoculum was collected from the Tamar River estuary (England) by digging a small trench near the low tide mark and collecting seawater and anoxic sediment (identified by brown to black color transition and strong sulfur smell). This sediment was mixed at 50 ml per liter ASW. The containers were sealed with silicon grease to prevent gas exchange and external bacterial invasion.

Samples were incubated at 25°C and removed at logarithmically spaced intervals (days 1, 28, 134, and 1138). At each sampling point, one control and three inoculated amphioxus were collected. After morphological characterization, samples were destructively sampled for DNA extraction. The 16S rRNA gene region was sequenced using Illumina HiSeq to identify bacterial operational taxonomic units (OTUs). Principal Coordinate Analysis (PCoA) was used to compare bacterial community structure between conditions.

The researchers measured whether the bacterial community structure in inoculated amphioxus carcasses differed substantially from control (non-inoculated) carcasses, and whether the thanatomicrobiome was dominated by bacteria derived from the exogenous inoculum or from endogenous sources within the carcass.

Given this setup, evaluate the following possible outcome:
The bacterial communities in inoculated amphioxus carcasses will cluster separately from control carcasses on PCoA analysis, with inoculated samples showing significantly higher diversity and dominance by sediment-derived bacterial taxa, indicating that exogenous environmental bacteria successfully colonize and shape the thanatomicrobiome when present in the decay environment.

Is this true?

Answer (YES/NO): NO